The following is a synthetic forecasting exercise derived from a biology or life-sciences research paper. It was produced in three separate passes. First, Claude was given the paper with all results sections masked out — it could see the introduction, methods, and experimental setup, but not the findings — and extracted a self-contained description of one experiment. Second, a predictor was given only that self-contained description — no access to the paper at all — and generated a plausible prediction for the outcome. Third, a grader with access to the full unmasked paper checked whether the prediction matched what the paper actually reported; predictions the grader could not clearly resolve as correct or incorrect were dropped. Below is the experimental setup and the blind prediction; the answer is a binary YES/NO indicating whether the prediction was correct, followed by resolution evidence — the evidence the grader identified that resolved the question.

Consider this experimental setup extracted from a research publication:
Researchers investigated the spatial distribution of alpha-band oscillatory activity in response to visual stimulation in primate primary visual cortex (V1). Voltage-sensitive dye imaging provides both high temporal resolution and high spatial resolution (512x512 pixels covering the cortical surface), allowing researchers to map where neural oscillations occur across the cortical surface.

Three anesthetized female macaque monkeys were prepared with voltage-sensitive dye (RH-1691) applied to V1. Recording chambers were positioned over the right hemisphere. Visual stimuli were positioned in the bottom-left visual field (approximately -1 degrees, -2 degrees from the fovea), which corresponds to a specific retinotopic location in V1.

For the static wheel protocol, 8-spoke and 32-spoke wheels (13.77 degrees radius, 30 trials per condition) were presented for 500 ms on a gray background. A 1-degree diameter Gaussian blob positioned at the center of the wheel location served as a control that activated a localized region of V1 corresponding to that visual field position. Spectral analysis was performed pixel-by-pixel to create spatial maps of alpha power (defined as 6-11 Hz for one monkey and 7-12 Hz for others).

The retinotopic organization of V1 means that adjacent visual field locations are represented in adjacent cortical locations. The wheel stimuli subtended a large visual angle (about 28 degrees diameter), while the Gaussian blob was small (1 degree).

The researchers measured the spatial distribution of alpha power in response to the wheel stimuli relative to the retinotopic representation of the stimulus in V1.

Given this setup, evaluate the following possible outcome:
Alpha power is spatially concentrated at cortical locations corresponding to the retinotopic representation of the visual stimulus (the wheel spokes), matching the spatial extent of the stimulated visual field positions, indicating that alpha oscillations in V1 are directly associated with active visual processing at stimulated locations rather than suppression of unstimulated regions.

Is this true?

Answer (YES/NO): NO